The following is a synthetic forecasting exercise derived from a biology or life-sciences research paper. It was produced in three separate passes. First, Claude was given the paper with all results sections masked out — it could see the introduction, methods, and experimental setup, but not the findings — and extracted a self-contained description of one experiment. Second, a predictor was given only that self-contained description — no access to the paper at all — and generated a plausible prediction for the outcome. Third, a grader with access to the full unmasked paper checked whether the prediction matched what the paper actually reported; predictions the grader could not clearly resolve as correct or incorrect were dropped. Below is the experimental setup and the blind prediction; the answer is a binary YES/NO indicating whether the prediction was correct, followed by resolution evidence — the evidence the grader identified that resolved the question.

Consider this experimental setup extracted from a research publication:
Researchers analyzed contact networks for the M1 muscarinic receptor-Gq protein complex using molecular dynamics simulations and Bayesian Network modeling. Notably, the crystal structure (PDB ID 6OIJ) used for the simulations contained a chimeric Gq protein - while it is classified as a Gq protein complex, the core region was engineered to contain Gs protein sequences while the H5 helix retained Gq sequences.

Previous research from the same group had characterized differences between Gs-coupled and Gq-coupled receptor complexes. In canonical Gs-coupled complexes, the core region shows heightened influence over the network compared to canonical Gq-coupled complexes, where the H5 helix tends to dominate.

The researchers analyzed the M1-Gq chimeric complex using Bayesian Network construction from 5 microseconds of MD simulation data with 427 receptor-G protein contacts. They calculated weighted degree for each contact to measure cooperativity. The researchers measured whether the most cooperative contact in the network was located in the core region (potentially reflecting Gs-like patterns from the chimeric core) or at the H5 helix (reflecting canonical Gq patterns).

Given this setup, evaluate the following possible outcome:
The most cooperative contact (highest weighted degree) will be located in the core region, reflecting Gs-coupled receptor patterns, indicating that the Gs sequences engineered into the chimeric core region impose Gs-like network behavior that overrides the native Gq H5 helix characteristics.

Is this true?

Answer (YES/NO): YES